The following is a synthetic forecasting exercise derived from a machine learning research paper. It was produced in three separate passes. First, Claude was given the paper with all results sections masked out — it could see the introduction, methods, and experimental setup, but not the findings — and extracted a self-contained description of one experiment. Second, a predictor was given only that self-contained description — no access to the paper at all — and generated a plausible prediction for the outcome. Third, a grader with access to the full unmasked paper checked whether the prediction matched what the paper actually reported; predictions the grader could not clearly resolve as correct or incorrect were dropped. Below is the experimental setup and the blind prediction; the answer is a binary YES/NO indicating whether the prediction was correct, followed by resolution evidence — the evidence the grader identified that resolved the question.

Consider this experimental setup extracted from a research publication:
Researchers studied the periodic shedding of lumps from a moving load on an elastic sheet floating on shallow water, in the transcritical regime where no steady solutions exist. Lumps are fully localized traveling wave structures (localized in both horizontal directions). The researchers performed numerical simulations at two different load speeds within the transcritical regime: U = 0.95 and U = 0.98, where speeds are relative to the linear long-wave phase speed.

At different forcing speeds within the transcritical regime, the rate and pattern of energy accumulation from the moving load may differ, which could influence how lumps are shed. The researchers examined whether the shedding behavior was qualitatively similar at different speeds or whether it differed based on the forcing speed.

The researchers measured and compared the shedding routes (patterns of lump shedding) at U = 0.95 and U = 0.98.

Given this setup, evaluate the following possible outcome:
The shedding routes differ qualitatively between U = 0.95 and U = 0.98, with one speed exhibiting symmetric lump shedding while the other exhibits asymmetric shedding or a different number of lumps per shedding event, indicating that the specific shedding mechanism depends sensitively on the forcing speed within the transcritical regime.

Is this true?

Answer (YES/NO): YES